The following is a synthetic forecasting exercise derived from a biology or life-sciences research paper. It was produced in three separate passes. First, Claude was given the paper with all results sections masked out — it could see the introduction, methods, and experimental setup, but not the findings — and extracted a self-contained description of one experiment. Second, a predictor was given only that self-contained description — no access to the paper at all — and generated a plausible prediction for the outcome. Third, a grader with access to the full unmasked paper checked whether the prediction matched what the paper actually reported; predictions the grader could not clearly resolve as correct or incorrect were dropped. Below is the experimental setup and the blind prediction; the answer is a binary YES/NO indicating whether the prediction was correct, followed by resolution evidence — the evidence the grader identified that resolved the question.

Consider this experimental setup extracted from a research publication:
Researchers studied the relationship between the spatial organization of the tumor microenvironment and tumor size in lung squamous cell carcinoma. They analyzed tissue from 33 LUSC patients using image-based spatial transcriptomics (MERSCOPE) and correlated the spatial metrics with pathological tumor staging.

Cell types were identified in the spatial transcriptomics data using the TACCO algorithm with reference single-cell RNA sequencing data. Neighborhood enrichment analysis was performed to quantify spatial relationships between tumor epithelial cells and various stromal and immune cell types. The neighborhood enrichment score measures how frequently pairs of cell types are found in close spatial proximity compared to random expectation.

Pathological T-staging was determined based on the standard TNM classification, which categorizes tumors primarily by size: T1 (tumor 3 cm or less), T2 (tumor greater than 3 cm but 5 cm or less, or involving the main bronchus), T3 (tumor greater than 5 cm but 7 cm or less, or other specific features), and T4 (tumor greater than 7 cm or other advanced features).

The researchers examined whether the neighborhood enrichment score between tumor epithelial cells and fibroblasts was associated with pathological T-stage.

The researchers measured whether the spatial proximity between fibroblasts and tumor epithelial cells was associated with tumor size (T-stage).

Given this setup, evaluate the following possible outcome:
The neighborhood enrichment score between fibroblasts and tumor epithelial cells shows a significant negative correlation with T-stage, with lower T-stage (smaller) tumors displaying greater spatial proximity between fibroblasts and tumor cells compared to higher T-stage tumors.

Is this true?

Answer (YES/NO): NO